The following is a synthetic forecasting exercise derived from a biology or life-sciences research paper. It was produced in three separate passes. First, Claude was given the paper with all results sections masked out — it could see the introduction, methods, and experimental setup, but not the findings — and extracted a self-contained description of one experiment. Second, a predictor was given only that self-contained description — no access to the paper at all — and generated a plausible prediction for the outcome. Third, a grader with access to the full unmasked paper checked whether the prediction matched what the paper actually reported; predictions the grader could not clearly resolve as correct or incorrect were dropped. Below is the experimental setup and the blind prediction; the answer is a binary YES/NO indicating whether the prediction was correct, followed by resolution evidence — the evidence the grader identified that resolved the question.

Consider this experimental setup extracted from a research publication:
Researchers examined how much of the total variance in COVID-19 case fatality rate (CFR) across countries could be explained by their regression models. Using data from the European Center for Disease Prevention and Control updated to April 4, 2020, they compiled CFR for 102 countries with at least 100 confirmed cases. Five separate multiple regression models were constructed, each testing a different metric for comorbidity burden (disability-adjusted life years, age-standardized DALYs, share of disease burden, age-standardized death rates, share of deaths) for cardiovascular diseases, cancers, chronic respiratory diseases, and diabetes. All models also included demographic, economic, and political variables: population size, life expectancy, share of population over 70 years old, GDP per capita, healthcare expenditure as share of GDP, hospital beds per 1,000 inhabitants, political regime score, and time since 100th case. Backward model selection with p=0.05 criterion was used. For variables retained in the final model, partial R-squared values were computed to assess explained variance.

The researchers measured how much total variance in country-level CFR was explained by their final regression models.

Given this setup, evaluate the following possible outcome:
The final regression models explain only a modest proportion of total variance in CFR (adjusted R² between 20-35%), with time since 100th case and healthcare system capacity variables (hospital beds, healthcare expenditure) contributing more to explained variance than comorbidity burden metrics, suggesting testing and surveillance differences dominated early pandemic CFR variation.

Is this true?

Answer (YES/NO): NO